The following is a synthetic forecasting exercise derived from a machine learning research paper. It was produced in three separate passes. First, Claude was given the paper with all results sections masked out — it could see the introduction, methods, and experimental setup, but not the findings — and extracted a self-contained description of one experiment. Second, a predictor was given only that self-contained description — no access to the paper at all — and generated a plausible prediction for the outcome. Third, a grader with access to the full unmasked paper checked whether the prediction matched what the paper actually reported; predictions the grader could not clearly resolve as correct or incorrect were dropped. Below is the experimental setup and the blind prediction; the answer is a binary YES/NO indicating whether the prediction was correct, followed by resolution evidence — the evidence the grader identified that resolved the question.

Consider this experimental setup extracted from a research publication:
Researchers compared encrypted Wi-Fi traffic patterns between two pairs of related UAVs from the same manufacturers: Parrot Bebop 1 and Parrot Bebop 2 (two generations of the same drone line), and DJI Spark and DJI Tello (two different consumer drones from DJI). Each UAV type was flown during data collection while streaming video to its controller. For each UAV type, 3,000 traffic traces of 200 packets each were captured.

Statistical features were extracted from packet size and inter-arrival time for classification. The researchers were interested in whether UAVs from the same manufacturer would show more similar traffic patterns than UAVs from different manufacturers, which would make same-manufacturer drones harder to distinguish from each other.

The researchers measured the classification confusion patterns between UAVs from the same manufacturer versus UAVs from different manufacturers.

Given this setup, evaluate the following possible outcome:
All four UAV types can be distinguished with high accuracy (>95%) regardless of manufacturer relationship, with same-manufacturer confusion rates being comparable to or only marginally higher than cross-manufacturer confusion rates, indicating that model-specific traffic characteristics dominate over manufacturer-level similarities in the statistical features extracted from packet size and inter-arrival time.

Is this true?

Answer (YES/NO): NO